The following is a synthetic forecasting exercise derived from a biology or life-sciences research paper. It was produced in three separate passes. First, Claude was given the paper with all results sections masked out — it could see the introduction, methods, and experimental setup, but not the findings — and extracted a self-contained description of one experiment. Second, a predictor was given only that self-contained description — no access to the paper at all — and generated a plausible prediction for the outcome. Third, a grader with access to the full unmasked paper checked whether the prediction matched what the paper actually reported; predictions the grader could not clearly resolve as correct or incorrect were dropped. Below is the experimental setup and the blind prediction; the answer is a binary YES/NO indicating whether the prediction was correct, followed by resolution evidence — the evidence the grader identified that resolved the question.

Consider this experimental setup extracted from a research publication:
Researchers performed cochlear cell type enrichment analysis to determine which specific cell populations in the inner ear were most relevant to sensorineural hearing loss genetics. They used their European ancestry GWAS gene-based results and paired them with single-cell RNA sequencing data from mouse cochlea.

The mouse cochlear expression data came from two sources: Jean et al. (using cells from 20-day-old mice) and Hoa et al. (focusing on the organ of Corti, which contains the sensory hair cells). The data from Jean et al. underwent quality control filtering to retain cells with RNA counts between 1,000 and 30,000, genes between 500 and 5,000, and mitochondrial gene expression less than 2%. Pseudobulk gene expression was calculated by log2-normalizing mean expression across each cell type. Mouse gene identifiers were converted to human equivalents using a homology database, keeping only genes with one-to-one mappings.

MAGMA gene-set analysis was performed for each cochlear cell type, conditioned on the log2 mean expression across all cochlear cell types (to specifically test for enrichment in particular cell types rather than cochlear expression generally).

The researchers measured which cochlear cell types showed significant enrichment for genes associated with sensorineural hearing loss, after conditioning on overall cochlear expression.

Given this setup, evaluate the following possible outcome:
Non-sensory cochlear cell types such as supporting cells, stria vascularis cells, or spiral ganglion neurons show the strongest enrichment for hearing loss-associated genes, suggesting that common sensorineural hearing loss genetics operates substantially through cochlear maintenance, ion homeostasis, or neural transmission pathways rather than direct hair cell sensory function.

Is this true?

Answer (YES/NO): NO